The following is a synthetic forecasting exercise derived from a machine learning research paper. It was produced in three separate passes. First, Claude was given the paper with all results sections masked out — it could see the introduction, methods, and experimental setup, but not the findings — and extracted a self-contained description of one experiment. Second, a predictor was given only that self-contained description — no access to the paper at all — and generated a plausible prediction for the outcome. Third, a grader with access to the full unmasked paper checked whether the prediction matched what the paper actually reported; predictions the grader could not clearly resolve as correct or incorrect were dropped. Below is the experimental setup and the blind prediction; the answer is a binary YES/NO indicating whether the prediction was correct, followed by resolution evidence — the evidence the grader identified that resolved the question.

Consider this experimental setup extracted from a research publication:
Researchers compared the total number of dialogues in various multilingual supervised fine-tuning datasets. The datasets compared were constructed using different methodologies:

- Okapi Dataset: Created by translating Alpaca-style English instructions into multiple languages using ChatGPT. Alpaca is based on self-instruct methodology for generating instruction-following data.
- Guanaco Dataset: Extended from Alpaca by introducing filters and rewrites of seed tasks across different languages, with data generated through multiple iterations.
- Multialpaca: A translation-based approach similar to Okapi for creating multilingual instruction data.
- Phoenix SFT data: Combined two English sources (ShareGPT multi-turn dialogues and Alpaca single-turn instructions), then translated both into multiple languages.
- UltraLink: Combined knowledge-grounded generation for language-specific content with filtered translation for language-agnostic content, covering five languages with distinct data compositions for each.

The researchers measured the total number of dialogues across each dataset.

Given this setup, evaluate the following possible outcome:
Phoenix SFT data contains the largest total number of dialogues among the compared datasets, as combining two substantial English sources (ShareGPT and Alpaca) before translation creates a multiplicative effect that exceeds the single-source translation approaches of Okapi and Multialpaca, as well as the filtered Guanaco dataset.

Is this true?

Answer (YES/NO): NO